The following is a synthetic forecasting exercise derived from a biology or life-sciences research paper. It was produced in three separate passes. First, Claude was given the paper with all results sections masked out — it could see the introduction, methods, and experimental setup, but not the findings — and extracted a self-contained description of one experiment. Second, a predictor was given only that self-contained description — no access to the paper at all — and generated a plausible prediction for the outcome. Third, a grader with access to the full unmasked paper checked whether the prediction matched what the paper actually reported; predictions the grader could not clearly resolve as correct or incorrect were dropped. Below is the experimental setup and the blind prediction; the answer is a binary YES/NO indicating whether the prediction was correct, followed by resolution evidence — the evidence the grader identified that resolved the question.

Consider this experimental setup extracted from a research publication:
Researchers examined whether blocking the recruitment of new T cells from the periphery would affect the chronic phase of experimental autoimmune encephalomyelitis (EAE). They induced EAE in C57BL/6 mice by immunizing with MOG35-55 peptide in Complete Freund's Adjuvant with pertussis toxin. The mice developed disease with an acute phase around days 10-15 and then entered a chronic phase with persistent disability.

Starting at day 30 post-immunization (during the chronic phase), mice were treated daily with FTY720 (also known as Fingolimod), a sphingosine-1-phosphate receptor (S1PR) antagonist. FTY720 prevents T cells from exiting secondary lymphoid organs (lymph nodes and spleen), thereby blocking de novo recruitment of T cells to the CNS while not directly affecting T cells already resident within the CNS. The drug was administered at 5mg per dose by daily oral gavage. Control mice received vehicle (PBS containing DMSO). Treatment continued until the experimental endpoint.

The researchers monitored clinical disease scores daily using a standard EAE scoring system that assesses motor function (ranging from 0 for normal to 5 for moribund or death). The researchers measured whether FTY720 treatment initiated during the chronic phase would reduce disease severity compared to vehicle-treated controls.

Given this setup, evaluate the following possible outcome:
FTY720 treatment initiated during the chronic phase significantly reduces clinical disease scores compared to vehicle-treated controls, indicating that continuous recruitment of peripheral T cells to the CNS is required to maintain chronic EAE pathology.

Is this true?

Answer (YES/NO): NO